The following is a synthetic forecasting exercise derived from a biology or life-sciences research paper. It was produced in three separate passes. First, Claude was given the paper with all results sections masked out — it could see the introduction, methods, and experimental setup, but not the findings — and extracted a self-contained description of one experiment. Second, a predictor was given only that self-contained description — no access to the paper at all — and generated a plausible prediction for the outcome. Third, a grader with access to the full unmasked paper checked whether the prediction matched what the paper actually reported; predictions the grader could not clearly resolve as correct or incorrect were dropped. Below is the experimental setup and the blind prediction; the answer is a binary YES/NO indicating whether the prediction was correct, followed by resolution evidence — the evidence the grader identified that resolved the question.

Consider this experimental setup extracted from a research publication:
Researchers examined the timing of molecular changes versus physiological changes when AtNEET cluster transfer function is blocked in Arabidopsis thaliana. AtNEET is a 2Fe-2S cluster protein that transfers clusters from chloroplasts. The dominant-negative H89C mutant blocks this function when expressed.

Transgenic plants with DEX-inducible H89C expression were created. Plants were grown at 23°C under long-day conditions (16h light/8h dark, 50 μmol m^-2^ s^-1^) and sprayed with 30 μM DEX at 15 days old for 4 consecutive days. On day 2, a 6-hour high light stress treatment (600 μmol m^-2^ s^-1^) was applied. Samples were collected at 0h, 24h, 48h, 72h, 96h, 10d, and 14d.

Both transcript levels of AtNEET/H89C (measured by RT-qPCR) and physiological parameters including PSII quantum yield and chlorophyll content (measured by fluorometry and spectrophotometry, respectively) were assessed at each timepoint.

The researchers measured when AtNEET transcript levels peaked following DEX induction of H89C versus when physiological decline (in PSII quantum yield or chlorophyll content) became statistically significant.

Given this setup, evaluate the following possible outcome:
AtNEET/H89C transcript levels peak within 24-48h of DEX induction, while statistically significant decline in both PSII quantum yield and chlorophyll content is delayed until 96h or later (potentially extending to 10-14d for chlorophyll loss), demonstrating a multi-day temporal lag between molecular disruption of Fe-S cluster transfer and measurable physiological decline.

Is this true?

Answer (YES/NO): YES